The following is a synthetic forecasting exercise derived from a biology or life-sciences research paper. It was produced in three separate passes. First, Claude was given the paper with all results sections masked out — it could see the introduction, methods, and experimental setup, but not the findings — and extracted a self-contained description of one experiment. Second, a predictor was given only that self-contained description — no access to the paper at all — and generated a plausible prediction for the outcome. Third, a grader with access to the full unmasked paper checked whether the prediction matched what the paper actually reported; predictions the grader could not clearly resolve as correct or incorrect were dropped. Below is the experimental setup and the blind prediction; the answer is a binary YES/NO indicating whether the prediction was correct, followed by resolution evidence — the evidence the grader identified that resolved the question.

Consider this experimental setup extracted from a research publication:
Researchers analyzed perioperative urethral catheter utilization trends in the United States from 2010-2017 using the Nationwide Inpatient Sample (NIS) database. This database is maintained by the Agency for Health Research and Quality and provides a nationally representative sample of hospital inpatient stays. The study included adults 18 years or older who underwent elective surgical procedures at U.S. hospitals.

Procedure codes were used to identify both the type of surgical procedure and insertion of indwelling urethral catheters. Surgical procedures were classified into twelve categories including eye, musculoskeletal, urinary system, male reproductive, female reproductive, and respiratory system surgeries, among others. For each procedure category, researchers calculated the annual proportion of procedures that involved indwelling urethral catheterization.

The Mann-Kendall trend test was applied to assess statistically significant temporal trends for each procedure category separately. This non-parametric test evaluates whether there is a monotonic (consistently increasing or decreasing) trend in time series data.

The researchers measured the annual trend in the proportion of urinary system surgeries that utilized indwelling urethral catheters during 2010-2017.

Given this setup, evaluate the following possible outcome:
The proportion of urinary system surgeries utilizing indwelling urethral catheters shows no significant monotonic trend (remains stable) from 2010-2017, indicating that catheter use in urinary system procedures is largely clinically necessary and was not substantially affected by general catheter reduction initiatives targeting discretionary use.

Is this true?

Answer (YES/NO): NO